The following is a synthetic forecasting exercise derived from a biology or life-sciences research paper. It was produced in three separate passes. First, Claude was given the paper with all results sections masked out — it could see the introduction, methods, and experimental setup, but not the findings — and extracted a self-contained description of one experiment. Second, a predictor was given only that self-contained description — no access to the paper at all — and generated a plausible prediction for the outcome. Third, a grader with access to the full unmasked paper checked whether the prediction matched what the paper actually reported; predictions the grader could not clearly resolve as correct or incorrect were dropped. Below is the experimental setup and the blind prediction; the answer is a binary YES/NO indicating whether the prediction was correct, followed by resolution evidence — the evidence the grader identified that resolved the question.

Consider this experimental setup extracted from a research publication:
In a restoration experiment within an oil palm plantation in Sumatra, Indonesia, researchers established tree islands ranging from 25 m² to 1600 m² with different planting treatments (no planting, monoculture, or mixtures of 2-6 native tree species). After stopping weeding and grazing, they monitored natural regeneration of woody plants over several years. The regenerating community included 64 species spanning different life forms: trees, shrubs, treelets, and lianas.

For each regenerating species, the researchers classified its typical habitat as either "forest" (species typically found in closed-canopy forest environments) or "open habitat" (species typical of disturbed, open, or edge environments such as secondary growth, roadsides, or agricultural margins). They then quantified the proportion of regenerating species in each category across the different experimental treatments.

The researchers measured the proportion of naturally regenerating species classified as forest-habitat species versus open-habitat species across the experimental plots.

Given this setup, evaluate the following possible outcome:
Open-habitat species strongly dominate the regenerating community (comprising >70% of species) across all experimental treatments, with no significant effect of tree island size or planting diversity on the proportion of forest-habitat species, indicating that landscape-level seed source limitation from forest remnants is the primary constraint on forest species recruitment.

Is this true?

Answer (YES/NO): NO